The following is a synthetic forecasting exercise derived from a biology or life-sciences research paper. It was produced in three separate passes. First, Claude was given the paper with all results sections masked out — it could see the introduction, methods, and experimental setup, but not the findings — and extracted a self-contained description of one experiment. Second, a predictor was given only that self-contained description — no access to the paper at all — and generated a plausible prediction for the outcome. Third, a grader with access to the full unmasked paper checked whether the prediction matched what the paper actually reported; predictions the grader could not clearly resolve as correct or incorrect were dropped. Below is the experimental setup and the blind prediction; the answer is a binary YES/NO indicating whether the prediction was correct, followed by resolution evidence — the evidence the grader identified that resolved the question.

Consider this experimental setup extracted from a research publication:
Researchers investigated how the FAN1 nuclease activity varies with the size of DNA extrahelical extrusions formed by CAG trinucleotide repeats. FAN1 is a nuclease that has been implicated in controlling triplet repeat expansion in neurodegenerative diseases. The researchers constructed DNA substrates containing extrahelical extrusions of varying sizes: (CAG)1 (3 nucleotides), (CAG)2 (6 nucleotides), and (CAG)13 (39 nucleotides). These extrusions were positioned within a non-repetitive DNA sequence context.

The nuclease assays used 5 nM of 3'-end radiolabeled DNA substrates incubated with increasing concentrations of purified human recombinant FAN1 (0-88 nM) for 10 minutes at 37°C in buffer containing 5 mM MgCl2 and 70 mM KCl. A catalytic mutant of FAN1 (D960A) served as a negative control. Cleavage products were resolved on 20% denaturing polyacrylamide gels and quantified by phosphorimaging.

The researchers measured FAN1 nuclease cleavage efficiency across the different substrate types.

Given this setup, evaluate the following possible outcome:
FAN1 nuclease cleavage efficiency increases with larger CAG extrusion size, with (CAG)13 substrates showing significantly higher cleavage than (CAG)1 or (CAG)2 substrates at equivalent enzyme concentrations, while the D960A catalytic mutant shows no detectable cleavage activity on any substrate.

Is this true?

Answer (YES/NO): NO